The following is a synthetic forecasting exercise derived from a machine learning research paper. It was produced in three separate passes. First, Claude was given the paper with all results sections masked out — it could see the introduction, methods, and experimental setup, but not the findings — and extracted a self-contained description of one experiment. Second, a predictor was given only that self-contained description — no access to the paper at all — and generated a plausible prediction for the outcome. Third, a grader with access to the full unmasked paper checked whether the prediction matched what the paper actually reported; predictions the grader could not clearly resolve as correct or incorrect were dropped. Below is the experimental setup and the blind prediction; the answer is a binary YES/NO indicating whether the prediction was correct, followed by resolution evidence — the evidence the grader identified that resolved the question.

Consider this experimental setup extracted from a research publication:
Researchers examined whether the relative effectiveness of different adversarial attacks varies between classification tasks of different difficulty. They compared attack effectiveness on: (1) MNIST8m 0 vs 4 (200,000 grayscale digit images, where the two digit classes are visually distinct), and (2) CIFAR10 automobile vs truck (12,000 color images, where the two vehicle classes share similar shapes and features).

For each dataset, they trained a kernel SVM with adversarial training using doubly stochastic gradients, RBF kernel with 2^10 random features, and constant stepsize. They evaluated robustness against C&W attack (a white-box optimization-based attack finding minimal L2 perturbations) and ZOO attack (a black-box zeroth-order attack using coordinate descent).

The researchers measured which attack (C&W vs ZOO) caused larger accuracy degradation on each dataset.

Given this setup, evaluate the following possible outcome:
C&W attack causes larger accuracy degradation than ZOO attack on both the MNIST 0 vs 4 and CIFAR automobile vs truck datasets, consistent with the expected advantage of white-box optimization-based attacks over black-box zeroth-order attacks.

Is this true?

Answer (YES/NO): NO